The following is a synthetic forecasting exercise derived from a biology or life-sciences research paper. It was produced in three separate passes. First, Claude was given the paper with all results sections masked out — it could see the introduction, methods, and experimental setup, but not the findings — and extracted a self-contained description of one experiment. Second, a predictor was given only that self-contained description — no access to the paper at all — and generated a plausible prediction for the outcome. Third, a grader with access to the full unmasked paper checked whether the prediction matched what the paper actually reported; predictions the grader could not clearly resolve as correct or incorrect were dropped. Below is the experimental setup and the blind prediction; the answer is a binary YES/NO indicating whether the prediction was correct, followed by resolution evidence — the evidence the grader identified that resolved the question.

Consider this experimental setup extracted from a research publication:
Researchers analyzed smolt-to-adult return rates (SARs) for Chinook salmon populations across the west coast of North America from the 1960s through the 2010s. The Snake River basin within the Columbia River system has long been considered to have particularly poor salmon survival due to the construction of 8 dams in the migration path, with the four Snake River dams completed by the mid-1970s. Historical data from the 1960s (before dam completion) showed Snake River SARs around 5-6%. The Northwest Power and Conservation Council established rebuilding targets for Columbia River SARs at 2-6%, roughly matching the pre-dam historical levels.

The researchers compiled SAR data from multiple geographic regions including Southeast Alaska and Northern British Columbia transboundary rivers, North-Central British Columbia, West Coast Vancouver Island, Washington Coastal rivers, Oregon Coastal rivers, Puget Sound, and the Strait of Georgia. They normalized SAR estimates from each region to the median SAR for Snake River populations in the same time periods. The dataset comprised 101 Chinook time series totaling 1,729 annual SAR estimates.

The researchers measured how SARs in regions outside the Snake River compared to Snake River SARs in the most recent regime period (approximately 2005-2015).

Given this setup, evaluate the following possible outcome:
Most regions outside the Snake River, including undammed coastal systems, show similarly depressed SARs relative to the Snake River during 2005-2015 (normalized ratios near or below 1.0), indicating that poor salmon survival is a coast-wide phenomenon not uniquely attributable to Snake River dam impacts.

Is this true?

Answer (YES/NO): YES